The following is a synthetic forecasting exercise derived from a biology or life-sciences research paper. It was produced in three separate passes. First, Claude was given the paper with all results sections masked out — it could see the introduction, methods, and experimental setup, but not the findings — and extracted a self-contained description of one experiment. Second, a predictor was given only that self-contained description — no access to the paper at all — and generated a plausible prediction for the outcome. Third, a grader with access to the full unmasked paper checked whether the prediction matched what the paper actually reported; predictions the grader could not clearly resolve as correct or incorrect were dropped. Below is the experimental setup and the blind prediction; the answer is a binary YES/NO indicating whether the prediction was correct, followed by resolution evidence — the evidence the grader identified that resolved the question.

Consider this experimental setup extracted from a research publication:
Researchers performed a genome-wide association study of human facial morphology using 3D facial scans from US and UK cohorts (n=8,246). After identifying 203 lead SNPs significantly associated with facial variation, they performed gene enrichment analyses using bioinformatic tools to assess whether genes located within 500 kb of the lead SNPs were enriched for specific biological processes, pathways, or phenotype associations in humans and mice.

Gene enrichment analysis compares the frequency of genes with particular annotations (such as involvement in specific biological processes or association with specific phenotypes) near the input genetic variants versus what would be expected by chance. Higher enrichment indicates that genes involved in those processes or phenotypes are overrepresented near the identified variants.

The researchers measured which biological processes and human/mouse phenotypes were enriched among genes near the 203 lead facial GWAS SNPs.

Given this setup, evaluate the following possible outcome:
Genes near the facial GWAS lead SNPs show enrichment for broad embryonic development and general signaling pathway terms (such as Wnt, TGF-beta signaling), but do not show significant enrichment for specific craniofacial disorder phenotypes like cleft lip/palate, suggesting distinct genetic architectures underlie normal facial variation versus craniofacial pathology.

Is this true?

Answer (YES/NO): NO